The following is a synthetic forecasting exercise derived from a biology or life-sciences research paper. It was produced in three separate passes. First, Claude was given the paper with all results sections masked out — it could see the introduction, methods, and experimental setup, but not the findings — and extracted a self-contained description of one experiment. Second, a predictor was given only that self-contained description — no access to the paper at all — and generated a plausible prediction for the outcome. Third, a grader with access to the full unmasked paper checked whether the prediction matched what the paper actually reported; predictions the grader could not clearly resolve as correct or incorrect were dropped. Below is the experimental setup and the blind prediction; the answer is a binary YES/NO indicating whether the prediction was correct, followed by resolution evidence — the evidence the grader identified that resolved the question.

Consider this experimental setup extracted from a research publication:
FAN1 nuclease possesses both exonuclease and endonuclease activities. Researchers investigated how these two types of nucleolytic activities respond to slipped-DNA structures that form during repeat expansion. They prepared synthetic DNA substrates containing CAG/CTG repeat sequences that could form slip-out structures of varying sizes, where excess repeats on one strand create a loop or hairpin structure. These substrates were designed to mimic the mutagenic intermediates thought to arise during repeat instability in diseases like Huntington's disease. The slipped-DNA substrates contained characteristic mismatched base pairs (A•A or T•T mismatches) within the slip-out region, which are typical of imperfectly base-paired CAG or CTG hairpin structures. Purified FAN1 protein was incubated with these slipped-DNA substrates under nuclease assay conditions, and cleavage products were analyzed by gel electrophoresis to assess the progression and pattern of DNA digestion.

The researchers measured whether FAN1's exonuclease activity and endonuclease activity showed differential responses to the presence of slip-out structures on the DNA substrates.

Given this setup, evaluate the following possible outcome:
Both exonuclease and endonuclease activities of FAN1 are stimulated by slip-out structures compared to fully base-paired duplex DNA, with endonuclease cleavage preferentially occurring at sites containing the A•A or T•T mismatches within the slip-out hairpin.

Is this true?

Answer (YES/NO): NO